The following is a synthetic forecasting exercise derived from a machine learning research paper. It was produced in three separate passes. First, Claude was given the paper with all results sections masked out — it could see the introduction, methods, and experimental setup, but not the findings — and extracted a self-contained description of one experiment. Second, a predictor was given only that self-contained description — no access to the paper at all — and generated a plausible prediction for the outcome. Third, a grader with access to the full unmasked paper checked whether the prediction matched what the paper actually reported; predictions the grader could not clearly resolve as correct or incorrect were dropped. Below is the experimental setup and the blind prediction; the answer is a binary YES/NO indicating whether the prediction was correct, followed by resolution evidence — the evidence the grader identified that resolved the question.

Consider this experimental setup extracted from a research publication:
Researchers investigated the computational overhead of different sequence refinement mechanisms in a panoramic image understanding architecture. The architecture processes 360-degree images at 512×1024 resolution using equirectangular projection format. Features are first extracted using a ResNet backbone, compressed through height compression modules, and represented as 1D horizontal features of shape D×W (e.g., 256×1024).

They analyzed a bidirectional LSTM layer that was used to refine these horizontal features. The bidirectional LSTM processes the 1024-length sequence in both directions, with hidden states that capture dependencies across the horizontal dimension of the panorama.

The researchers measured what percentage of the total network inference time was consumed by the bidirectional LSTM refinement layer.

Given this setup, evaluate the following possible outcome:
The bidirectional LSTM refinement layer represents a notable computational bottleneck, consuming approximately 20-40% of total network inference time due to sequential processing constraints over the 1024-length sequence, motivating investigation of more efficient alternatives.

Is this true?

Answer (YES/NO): YES